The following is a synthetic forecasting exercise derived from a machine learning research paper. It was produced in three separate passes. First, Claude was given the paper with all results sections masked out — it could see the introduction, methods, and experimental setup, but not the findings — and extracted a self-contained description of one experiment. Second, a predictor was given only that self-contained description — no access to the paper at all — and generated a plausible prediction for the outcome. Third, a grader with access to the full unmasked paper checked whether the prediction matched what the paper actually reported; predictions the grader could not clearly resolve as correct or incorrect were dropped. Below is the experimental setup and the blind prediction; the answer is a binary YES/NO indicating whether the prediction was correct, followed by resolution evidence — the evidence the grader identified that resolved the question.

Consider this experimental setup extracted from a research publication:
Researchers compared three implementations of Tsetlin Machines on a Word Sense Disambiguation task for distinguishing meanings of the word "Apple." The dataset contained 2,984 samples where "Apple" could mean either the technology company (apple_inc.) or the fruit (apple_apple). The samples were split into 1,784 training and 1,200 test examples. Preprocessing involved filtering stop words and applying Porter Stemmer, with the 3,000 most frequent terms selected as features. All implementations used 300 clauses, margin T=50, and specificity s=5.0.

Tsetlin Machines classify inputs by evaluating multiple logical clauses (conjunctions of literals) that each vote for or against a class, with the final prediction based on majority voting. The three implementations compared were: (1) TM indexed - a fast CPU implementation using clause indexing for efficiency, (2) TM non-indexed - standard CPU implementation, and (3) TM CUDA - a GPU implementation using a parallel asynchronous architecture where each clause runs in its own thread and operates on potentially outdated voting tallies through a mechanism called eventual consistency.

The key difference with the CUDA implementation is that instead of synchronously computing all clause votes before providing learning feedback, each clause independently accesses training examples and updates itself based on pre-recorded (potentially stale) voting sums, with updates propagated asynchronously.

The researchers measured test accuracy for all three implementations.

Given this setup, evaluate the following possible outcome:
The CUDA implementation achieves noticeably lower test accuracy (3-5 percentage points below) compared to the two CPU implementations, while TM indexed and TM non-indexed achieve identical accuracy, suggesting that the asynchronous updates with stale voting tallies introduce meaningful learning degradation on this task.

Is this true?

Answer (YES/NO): NO